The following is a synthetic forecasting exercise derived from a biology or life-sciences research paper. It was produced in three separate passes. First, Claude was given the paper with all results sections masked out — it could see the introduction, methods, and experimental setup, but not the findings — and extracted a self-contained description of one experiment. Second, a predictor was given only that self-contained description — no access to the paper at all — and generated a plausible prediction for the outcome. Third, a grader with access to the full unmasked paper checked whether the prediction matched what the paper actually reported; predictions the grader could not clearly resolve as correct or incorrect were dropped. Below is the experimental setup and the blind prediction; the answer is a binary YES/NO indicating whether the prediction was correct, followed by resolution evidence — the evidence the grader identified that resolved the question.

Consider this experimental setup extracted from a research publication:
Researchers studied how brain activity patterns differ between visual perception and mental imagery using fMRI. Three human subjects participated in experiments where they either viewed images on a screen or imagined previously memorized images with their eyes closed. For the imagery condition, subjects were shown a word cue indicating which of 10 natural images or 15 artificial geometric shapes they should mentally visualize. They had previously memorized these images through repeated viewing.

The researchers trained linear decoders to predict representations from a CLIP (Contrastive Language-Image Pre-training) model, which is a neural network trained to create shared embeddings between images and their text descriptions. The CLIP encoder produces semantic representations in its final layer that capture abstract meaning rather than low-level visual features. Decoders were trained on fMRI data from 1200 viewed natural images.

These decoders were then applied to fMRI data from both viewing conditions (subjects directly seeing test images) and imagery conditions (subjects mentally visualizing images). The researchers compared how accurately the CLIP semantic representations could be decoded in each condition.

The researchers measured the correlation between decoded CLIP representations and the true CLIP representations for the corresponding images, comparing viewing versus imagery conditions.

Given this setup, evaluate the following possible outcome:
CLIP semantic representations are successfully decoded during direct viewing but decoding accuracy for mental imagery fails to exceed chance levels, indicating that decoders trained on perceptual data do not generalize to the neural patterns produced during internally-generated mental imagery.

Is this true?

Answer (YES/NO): NO